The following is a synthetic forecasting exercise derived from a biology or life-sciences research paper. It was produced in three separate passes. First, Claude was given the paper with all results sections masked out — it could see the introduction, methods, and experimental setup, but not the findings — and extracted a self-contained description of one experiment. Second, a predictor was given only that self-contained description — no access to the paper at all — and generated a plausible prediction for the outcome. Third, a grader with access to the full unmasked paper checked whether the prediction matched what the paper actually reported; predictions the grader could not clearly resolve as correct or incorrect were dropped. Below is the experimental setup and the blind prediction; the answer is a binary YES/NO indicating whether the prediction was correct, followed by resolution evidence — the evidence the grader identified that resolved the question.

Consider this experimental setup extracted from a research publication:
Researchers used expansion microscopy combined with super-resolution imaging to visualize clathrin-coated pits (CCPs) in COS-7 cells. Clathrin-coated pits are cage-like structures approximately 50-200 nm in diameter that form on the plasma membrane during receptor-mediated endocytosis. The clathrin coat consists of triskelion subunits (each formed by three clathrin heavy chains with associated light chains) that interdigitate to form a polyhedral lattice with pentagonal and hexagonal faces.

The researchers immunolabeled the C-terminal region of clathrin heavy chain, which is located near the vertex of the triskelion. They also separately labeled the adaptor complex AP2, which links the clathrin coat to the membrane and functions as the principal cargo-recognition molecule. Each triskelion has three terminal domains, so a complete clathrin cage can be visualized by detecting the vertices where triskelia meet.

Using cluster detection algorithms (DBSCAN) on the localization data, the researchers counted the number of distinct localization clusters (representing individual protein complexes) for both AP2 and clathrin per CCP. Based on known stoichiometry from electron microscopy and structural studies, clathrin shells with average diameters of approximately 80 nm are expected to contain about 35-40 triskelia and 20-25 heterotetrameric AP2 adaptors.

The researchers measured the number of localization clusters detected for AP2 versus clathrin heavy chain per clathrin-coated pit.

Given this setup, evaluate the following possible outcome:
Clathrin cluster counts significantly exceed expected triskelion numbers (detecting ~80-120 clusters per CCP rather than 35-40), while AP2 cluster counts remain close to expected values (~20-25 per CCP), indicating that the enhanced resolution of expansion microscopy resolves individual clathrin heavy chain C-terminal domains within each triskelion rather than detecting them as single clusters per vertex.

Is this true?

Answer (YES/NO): NO